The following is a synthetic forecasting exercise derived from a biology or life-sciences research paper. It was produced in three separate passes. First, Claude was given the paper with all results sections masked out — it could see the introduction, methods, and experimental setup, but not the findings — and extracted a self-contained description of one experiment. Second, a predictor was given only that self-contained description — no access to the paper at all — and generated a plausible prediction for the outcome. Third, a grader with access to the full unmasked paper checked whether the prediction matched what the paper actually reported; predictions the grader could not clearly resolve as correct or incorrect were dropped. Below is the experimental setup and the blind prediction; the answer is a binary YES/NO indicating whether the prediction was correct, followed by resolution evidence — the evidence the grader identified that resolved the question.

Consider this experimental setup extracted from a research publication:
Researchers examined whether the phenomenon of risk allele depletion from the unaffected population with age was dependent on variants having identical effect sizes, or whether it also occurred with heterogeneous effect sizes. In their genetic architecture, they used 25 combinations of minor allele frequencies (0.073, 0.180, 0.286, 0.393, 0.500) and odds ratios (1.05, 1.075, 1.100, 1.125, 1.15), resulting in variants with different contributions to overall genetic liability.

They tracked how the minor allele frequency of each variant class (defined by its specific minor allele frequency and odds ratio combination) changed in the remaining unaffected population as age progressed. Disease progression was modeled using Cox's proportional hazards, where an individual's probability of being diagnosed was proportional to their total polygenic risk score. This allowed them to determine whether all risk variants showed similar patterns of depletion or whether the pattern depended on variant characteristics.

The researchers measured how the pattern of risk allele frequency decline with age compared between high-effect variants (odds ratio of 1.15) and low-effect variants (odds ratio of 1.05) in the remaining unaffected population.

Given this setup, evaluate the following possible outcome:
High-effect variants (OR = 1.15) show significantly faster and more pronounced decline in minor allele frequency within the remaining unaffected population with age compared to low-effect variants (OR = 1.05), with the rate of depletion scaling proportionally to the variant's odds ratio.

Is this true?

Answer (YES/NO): NO